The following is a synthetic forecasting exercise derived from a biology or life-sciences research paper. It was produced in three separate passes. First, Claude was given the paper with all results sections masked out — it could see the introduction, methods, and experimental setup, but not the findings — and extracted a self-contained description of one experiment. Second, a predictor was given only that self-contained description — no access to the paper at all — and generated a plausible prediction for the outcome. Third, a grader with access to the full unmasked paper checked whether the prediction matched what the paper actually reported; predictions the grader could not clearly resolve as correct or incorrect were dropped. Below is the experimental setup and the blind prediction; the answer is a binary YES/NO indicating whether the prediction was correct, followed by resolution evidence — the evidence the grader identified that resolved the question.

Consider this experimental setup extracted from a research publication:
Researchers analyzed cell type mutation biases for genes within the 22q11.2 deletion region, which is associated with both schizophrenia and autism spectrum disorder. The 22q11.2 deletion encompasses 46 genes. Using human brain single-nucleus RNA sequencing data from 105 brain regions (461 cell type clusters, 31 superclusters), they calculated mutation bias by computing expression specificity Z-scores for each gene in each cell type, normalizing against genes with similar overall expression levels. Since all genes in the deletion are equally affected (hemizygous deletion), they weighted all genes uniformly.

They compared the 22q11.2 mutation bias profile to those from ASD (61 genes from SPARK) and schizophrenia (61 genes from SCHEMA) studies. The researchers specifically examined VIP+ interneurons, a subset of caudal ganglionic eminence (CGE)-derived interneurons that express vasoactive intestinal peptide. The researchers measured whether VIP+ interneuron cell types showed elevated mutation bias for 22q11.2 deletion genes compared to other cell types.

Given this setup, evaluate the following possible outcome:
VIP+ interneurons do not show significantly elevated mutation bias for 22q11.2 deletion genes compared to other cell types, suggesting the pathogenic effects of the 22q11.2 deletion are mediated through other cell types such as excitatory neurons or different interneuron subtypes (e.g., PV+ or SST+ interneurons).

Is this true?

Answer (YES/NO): NO